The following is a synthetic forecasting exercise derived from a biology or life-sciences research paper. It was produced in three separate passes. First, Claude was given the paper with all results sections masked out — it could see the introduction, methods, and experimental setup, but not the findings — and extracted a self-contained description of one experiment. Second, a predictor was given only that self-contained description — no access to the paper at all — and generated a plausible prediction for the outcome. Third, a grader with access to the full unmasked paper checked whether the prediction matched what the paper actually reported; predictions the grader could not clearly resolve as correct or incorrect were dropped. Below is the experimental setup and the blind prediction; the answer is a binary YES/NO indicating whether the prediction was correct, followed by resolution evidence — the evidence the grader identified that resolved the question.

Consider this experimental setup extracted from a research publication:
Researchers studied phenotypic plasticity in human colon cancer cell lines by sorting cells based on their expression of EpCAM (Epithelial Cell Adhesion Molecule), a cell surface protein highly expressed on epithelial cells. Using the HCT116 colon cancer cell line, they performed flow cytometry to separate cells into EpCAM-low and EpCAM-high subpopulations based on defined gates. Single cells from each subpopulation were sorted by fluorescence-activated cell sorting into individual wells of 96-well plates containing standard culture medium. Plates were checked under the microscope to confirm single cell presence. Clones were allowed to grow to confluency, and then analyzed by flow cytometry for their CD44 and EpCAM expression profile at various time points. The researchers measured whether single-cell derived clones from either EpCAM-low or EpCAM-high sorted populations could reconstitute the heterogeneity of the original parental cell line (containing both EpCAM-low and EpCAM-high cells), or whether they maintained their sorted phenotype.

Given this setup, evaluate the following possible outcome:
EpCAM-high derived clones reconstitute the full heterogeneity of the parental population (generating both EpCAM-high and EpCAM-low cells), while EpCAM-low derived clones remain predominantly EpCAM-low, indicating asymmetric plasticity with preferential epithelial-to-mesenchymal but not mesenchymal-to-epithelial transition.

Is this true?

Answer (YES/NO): NO